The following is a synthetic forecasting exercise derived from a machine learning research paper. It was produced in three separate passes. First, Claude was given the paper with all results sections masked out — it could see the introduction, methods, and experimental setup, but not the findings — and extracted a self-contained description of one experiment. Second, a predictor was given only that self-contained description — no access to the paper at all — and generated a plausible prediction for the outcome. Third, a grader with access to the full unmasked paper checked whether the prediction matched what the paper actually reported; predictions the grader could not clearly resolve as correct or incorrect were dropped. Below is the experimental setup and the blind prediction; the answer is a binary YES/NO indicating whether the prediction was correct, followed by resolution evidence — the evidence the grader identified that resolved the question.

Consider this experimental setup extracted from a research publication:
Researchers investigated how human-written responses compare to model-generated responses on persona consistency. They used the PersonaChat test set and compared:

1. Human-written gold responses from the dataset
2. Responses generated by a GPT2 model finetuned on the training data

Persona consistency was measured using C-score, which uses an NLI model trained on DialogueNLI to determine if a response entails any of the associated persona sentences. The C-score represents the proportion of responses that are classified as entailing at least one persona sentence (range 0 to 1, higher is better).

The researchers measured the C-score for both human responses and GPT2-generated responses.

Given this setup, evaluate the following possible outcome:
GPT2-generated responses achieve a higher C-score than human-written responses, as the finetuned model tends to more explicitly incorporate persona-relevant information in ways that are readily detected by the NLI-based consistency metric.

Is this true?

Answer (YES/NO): YES